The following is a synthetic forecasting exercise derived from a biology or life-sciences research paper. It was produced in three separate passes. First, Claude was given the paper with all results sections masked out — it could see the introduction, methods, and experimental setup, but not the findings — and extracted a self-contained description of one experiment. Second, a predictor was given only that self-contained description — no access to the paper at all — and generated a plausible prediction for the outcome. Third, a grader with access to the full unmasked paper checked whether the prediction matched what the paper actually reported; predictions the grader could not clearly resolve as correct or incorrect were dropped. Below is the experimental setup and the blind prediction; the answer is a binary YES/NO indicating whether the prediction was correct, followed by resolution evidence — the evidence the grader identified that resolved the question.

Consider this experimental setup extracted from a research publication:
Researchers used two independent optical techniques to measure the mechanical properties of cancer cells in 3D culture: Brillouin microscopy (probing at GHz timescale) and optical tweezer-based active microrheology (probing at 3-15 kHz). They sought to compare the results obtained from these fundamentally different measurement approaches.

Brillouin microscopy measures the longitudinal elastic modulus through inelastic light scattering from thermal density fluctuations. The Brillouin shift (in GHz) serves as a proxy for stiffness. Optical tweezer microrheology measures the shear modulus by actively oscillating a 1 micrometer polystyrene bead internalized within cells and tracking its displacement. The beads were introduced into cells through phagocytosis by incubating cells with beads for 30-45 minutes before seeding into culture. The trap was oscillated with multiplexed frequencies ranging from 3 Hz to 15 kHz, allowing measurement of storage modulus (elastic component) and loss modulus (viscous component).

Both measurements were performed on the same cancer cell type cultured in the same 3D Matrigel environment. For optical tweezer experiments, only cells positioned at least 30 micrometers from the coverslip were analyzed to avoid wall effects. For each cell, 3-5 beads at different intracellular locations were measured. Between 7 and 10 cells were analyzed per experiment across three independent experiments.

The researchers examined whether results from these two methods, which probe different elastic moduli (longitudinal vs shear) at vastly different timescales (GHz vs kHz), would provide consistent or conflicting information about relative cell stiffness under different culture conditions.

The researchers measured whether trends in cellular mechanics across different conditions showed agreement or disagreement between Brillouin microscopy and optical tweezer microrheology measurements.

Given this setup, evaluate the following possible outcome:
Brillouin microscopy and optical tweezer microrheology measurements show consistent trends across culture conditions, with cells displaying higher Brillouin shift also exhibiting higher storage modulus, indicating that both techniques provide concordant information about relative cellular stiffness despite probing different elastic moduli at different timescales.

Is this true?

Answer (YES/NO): YES